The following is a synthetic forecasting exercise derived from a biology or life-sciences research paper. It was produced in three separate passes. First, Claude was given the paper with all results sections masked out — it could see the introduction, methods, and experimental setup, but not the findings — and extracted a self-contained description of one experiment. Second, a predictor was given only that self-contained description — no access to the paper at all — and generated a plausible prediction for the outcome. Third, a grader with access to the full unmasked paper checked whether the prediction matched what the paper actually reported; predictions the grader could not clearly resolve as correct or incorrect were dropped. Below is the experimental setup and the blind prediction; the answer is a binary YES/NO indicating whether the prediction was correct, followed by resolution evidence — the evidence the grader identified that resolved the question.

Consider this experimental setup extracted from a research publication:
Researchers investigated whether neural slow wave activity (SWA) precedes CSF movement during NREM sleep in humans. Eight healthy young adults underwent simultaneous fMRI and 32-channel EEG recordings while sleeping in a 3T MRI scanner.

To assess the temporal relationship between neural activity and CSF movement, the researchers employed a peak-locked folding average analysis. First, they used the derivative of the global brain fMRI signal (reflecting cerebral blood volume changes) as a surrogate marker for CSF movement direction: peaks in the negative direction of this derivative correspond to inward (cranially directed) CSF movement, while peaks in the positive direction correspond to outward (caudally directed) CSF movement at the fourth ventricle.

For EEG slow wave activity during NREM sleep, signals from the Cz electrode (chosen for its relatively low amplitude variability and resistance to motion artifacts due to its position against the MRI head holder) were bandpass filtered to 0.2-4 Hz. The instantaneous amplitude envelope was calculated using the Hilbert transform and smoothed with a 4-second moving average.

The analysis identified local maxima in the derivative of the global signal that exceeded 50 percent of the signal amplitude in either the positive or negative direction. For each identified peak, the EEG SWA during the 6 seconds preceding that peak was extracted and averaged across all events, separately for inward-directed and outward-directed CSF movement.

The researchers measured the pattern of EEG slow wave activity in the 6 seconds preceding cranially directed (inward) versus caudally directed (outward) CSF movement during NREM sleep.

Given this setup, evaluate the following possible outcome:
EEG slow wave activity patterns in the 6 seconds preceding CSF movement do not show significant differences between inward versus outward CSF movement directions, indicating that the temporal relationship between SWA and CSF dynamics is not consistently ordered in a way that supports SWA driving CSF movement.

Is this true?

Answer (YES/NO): NO